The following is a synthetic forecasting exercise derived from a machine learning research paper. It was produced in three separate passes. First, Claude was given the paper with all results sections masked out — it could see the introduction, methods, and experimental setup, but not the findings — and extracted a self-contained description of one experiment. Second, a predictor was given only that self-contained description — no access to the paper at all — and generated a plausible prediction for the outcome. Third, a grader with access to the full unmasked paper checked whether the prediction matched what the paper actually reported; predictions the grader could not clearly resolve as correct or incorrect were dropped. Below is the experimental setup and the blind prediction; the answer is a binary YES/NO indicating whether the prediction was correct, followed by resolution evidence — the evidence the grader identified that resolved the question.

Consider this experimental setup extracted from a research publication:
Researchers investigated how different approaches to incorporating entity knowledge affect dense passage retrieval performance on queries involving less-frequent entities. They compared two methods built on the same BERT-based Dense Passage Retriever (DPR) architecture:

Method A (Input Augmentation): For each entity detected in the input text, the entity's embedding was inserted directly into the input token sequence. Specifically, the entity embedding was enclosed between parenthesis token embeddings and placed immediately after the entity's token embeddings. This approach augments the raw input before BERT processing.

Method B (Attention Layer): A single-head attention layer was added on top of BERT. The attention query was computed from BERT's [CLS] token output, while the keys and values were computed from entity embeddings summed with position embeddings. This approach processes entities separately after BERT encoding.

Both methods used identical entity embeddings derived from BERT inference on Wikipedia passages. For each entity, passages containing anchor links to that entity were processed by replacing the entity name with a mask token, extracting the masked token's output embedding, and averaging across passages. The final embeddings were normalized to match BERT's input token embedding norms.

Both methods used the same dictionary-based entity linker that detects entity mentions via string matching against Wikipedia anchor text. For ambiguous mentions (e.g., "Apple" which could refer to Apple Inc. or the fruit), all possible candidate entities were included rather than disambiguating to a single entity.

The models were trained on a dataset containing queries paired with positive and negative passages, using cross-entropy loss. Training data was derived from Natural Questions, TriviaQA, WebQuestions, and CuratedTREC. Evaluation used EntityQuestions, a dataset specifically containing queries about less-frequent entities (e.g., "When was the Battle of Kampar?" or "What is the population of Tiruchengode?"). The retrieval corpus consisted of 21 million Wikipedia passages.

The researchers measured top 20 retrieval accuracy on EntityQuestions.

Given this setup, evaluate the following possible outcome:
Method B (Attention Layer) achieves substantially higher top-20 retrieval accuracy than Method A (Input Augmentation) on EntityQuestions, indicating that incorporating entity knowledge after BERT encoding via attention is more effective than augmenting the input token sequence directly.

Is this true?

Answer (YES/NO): YES